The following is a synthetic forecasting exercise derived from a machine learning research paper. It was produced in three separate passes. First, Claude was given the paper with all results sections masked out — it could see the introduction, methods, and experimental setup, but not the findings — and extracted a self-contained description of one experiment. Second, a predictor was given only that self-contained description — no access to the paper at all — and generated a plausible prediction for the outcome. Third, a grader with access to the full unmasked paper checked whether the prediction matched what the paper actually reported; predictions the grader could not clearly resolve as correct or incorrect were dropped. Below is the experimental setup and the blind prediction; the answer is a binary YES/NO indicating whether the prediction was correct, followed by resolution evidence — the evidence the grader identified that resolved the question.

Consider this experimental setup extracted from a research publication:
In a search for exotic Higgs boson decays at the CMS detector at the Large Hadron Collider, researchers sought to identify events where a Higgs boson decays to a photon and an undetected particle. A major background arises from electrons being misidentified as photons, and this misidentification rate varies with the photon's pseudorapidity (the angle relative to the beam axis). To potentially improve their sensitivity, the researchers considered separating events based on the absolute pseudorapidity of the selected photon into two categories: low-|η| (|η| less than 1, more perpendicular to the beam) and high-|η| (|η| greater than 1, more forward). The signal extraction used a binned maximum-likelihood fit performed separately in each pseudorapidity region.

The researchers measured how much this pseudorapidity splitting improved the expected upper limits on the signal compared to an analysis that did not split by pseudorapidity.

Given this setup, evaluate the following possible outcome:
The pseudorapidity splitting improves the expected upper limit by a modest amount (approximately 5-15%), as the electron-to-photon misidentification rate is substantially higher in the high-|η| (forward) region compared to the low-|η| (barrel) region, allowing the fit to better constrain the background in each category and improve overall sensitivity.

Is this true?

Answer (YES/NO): NO